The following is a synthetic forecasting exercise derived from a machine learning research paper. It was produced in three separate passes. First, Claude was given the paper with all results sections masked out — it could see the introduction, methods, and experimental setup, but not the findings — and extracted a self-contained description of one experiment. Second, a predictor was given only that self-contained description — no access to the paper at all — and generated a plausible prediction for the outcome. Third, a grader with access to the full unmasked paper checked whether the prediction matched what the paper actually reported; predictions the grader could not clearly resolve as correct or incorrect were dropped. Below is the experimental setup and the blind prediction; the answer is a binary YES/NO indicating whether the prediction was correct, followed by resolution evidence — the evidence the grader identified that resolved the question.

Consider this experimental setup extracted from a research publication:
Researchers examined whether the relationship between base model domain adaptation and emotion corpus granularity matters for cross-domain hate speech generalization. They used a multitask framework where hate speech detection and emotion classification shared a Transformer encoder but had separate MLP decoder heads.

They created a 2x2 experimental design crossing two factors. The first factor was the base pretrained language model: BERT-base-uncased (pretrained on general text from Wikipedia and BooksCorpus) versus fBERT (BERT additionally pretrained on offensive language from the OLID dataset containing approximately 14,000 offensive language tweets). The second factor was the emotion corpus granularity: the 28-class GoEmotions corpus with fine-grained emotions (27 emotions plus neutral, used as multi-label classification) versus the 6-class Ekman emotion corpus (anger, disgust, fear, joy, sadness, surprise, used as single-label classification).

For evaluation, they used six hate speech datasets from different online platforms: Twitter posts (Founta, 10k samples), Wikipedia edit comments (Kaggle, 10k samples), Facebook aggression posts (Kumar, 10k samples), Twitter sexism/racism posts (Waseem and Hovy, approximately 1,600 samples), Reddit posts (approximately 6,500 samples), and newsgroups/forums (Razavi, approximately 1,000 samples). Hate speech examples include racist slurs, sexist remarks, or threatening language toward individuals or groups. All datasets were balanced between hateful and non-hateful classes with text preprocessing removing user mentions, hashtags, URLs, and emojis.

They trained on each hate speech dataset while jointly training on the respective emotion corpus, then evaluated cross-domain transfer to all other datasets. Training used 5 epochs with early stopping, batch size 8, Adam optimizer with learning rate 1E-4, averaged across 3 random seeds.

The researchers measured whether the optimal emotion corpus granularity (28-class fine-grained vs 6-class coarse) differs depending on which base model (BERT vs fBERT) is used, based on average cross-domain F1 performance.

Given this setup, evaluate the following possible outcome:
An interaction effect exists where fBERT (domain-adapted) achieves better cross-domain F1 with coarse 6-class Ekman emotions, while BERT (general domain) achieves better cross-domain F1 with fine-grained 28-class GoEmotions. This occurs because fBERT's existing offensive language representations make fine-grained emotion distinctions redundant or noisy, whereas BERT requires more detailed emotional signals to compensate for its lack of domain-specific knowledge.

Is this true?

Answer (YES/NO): NO